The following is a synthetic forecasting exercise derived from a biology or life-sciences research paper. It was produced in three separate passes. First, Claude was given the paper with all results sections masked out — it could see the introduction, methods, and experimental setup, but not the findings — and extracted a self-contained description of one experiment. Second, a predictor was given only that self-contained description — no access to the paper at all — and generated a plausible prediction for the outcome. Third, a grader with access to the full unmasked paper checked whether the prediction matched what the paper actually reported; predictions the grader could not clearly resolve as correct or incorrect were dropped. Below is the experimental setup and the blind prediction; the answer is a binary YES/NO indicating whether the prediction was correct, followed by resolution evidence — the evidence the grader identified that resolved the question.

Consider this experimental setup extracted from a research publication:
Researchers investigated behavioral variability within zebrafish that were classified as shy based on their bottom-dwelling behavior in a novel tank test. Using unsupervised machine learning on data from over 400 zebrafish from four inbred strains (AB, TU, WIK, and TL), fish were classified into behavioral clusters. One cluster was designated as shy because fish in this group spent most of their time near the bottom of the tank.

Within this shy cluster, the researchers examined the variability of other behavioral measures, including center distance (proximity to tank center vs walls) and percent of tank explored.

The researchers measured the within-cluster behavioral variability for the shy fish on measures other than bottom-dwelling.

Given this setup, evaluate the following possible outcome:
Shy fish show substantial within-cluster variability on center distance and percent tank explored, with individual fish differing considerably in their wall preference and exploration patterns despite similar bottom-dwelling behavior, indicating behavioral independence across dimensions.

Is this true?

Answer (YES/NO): YES